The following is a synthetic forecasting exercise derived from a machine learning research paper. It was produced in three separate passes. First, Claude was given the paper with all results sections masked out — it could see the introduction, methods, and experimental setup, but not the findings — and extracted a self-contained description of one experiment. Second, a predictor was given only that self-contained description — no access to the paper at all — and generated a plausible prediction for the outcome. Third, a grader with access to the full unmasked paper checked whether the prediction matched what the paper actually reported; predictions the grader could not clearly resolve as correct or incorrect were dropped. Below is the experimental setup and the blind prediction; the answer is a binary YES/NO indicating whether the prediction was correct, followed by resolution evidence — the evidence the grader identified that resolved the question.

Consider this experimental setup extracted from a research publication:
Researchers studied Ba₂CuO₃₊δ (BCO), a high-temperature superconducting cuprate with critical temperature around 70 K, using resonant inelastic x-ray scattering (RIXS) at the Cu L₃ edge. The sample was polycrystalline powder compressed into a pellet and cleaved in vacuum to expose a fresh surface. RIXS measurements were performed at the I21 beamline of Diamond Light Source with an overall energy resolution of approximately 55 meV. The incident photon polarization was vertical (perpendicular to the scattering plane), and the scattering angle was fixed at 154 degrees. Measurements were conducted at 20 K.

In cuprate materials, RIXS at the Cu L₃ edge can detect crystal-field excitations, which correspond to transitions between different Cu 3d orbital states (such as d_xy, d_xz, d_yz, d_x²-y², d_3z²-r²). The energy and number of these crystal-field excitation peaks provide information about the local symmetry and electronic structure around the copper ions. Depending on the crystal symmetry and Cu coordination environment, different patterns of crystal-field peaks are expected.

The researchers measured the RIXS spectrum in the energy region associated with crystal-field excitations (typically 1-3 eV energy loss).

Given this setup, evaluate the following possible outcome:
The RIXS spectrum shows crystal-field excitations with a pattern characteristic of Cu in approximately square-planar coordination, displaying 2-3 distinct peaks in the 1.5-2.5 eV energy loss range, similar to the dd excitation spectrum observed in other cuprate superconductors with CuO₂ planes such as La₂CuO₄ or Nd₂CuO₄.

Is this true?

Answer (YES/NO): NO